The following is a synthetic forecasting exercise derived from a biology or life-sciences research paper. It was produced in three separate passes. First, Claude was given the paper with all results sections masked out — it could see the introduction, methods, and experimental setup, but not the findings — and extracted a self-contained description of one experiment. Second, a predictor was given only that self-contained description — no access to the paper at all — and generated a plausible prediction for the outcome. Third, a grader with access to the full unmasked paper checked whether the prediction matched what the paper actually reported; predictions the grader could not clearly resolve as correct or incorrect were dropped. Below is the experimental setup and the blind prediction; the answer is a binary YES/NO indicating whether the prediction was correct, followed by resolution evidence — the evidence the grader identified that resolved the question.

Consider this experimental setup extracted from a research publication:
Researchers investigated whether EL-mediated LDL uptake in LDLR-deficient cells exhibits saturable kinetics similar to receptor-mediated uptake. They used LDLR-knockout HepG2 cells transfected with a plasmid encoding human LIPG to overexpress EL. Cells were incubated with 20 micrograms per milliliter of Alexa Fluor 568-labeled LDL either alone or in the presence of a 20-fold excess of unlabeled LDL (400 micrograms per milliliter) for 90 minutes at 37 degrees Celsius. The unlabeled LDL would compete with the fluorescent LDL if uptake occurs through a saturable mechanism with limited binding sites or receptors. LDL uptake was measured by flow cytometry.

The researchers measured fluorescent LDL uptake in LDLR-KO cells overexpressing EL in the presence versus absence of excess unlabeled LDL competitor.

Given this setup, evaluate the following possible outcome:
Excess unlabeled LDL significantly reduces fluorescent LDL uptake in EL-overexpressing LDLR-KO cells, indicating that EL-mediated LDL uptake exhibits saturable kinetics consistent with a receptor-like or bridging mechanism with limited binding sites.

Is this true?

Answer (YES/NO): YES